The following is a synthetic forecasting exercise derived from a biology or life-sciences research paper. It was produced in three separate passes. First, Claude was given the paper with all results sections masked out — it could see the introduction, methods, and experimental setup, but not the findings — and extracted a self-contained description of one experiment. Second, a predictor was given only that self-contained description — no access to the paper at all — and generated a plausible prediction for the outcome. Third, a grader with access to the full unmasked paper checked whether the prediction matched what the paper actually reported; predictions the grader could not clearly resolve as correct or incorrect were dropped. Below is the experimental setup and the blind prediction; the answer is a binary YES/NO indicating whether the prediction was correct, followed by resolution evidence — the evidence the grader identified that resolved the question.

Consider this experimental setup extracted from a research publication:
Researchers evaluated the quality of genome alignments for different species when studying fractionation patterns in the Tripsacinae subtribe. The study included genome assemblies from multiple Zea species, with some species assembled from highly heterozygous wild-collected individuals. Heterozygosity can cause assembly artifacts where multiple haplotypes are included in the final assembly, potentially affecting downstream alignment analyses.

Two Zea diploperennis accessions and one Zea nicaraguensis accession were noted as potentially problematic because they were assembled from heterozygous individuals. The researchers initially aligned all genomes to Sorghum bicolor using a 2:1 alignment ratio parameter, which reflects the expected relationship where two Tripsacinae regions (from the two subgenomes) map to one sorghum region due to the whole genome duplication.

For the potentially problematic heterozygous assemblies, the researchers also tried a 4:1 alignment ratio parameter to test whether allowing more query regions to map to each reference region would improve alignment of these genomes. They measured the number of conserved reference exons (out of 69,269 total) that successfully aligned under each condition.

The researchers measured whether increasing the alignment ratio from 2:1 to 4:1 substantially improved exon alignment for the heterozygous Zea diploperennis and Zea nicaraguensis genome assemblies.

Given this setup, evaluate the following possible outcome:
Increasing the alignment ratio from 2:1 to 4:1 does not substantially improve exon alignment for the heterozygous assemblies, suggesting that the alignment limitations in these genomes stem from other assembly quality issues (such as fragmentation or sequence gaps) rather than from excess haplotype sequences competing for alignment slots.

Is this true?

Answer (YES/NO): NO